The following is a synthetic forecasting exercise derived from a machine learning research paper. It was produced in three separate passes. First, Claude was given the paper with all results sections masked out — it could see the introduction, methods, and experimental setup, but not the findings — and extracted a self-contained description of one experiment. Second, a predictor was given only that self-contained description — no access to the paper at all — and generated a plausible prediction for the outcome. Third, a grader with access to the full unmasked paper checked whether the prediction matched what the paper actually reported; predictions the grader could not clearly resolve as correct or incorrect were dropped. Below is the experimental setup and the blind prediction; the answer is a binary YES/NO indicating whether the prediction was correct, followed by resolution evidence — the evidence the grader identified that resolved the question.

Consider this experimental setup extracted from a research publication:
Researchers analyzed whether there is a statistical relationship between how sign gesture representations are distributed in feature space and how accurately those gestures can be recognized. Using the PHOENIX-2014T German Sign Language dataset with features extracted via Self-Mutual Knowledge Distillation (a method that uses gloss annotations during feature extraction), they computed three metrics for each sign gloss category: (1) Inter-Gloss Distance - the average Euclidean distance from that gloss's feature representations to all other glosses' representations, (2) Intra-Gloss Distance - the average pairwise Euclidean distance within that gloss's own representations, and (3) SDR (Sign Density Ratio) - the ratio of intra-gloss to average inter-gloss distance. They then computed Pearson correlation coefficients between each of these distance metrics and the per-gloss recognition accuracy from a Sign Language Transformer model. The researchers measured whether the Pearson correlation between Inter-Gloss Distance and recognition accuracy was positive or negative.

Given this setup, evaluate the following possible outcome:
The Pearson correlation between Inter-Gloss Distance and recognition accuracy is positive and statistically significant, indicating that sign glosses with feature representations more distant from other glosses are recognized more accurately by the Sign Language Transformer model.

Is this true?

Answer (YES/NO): YES